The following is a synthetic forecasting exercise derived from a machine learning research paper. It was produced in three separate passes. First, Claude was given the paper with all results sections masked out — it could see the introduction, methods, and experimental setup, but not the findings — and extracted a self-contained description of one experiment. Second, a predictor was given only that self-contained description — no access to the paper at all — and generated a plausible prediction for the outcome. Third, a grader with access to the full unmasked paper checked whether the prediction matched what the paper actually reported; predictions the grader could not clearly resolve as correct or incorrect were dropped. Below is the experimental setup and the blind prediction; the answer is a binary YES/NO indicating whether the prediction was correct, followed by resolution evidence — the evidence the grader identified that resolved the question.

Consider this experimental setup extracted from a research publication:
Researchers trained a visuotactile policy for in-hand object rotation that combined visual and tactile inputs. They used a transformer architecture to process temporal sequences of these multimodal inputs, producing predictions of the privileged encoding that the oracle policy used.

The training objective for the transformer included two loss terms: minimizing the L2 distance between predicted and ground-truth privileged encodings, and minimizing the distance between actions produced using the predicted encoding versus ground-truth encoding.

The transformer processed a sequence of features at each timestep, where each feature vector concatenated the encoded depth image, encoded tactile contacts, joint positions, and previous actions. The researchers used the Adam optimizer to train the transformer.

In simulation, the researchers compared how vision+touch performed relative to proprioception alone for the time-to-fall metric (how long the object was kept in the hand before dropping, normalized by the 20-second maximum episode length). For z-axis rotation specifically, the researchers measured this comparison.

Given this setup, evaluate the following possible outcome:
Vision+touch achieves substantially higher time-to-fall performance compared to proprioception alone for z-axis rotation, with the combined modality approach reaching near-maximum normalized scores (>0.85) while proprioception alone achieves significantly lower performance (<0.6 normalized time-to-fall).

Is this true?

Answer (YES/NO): NO